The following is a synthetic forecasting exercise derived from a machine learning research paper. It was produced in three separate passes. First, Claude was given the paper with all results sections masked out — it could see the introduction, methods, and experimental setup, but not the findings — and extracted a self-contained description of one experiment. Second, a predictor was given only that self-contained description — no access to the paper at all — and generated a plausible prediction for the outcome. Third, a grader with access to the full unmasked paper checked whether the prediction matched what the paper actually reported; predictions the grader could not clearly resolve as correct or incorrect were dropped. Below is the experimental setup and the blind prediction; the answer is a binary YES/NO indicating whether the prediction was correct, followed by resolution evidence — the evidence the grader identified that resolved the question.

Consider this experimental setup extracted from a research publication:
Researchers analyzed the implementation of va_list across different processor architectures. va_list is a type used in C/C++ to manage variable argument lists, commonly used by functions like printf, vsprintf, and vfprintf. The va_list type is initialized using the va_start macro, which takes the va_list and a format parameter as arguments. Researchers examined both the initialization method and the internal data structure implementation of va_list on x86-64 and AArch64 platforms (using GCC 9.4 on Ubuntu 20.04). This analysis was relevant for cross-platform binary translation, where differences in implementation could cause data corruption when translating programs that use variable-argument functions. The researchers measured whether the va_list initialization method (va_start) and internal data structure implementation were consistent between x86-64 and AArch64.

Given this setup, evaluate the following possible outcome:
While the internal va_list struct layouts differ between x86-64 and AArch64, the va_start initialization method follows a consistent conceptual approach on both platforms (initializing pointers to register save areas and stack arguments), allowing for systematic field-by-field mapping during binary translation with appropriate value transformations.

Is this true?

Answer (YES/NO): NO